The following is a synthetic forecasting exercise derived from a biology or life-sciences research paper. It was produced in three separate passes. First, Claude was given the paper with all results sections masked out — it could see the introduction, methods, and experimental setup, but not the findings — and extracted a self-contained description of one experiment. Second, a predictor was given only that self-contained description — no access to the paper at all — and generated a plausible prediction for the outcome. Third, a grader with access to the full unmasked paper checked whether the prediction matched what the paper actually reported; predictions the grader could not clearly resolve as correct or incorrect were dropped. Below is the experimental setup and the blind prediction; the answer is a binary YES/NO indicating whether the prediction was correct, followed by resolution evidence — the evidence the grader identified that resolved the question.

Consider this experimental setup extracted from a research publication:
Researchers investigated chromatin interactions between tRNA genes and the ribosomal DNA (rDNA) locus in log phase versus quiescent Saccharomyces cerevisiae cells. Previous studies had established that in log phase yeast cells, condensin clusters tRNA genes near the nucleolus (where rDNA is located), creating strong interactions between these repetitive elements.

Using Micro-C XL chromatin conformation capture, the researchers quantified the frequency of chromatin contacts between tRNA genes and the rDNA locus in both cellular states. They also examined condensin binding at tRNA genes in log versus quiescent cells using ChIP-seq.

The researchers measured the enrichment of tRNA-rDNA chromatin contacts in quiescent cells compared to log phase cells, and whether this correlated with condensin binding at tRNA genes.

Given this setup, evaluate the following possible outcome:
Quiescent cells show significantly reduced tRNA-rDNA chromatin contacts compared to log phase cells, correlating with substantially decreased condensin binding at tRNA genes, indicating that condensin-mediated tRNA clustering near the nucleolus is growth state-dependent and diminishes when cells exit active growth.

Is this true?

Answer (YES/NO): NO